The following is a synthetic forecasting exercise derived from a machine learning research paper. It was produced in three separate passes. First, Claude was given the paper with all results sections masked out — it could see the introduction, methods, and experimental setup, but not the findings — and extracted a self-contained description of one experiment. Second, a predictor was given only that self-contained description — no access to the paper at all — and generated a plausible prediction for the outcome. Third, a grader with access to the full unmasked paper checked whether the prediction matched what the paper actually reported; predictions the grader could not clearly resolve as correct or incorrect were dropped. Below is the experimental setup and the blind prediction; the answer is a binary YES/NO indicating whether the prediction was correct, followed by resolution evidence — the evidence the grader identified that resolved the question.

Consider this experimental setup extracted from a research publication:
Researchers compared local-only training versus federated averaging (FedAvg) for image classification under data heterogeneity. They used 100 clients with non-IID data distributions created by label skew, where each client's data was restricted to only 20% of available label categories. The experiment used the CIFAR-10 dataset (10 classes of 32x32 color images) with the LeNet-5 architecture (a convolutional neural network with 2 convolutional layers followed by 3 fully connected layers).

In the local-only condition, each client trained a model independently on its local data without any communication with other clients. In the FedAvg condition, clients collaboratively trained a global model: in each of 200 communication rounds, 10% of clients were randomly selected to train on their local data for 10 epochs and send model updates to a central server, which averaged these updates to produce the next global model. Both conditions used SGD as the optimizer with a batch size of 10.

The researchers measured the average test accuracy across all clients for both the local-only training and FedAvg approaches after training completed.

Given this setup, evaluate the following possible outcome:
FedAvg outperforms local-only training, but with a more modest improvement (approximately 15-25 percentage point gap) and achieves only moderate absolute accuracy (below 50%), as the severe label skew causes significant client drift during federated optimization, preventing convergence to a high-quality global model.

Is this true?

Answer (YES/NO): NO